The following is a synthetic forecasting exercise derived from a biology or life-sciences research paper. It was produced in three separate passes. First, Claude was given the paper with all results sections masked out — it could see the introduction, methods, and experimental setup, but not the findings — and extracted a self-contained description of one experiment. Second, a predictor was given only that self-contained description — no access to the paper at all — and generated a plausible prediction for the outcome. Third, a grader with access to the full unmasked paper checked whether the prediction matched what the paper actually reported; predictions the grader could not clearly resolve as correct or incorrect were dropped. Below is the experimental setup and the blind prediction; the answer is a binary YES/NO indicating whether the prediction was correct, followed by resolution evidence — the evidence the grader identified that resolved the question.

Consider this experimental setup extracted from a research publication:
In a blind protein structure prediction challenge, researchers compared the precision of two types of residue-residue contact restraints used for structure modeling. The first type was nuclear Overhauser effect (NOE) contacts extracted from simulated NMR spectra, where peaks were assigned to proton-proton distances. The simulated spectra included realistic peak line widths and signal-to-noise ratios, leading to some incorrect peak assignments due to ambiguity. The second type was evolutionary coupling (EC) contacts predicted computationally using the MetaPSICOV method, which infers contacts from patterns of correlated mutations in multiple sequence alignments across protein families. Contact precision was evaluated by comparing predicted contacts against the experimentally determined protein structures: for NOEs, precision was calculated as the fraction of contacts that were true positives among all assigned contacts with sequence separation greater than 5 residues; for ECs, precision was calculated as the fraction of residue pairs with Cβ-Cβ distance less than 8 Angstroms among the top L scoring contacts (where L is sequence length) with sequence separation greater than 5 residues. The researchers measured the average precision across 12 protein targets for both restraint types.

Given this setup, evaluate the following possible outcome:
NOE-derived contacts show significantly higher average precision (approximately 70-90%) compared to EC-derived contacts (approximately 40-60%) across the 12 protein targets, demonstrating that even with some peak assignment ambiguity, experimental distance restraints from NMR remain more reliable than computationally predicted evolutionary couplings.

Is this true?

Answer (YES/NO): NO